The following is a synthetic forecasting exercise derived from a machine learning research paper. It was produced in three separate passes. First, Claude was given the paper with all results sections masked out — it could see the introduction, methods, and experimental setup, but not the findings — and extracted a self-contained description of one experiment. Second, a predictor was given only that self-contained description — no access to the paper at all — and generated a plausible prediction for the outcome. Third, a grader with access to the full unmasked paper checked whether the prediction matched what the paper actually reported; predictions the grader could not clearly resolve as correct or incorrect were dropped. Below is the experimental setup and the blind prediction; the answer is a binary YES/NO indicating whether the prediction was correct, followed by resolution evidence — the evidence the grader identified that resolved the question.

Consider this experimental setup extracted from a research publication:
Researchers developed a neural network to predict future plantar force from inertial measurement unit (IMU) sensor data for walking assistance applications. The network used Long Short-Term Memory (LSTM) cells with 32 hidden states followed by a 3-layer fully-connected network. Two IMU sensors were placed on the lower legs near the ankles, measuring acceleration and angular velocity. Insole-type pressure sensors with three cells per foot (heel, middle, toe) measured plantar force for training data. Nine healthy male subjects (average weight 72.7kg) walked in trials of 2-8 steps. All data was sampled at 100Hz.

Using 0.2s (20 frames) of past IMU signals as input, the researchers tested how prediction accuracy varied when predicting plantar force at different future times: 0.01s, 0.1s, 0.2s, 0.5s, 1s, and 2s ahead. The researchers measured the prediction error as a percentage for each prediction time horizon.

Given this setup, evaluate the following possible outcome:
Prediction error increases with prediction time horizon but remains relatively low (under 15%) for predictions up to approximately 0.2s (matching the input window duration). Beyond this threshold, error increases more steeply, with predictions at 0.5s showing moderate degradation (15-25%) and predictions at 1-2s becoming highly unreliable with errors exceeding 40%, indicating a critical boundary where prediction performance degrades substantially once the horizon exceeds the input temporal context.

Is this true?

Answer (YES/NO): NO